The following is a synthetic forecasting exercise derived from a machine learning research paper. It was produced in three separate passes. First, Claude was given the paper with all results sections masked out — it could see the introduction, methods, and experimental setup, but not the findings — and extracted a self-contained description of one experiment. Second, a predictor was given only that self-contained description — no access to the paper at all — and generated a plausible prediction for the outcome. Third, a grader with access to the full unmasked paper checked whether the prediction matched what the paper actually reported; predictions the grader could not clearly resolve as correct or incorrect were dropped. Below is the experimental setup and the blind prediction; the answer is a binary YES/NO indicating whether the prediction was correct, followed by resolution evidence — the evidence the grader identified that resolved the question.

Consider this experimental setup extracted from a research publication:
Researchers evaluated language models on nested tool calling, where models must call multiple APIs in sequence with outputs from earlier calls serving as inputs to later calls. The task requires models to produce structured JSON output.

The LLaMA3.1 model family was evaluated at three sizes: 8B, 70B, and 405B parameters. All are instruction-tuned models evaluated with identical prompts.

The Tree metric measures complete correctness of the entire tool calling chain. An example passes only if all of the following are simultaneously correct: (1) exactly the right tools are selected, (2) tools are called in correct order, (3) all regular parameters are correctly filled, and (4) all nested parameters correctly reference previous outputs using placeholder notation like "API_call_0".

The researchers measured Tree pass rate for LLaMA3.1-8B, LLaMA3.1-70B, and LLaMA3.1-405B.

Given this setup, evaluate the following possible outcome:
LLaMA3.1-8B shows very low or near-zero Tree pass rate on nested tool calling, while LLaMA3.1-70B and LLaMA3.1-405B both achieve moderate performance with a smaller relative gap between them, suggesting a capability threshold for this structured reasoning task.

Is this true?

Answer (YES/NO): NO